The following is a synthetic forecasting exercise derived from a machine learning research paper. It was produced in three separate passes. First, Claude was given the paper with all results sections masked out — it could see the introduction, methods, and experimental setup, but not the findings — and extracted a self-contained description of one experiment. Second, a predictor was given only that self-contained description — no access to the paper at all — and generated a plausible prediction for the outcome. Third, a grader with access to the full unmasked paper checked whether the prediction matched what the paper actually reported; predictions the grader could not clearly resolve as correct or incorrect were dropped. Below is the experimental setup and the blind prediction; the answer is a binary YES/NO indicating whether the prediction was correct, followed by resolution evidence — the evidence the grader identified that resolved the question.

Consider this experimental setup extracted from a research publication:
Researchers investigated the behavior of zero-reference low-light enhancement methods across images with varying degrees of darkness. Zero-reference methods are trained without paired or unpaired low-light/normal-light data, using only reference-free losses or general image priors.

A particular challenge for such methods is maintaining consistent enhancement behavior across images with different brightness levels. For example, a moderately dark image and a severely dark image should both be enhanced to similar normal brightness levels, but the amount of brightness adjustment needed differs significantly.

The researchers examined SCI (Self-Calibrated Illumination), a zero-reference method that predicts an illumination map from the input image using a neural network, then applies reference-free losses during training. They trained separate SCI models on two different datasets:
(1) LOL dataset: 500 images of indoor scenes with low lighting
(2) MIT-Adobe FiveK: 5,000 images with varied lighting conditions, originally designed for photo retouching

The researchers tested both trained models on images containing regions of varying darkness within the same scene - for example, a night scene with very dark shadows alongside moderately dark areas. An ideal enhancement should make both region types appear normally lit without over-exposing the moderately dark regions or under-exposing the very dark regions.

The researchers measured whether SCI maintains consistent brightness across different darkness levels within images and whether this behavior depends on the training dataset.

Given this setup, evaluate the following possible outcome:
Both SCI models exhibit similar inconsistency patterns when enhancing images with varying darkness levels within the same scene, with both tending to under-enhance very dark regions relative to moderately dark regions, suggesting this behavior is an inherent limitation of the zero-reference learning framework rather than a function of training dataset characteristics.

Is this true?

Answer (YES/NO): NO